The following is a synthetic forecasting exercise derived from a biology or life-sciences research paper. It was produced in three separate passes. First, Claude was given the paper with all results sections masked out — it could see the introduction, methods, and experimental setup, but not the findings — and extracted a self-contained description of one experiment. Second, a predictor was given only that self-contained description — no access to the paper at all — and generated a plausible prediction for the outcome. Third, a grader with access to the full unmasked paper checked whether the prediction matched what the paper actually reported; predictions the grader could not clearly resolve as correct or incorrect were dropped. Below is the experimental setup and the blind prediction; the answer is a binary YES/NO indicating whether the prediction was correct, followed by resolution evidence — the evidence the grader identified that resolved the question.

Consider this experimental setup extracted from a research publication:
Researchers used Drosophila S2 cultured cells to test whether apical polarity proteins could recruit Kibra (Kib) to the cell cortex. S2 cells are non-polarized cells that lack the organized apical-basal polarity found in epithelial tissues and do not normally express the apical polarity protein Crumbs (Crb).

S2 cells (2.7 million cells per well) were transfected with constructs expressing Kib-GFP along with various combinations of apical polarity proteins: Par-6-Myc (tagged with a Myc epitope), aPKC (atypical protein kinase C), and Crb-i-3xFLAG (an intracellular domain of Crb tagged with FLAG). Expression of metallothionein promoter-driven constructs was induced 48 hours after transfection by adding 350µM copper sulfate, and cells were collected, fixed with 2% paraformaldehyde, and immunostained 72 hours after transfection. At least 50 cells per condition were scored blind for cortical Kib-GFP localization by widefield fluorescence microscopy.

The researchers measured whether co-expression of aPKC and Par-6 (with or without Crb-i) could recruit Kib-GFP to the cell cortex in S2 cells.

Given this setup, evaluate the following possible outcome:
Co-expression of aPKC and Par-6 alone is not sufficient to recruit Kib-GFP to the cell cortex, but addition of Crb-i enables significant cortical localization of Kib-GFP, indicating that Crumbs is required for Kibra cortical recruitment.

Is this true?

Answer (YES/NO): NO